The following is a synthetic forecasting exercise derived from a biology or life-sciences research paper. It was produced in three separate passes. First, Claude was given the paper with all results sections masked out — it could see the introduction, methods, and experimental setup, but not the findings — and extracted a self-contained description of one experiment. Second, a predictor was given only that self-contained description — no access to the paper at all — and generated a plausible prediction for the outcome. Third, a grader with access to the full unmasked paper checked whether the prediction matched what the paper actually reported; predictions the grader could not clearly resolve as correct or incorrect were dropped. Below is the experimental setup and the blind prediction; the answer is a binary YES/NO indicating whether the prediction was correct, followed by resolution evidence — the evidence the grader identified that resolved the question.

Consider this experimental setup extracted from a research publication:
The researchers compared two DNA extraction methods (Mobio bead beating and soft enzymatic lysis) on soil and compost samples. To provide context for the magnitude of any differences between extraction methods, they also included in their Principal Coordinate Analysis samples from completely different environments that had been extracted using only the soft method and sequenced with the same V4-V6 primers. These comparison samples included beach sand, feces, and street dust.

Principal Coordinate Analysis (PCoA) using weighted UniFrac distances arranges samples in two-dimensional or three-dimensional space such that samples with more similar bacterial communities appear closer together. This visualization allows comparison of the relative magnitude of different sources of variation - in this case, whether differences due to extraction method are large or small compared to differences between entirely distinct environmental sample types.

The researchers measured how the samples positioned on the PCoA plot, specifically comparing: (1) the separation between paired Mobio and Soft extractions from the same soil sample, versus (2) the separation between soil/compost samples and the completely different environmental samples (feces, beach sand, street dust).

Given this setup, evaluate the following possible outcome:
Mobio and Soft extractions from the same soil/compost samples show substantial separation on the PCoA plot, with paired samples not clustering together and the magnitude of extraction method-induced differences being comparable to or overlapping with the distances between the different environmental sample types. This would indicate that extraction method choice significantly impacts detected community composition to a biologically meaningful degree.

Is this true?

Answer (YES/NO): NO